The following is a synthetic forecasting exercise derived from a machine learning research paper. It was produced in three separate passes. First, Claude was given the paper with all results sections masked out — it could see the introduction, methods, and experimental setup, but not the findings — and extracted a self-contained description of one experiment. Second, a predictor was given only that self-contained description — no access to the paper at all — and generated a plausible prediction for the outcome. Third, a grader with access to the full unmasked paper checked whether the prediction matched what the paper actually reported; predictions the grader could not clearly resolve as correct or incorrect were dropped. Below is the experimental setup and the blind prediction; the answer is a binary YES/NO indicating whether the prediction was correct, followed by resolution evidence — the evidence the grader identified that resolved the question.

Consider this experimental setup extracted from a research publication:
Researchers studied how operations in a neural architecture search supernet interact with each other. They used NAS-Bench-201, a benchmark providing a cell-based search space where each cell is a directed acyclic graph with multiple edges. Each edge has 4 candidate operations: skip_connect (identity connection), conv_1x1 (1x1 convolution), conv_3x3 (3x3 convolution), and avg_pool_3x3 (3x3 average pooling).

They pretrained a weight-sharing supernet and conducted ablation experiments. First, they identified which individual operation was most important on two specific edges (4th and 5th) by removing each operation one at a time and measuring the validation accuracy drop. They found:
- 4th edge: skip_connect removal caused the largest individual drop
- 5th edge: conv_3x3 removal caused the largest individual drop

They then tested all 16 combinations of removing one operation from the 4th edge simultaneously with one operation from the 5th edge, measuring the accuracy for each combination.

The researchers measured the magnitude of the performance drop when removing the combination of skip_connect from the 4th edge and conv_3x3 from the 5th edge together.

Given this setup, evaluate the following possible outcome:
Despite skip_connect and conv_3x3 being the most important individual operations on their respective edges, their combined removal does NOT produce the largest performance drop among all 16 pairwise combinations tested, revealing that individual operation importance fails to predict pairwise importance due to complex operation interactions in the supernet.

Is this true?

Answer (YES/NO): YES